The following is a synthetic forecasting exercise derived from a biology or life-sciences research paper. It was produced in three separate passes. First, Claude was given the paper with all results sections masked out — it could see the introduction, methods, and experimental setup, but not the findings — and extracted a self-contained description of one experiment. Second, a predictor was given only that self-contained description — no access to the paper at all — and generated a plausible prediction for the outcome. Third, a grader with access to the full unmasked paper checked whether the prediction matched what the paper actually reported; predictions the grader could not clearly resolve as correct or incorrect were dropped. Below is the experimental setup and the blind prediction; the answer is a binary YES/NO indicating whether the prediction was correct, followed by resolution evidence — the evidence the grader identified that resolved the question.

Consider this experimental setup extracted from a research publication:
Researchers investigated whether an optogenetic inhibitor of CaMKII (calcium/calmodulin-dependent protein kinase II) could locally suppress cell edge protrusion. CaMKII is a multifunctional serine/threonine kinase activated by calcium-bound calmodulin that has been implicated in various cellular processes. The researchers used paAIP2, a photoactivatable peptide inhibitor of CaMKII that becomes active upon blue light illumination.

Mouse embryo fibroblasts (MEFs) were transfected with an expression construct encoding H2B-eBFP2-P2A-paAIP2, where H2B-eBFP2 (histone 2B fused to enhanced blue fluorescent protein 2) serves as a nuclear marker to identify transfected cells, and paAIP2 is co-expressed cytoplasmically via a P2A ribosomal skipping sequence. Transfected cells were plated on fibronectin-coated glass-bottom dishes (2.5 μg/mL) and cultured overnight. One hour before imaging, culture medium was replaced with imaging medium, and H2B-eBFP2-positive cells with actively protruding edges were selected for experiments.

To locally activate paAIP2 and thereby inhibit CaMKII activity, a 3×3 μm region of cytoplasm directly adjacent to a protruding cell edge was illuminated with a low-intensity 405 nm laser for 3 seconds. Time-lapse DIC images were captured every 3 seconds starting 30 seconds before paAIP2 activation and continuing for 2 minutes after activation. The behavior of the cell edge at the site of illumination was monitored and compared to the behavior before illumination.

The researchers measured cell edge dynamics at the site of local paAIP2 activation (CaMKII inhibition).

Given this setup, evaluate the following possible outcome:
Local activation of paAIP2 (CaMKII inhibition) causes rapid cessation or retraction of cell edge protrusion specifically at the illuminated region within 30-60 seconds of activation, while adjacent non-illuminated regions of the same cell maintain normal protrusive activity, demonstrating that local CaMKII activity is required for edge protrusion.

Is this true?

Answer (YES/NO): NO